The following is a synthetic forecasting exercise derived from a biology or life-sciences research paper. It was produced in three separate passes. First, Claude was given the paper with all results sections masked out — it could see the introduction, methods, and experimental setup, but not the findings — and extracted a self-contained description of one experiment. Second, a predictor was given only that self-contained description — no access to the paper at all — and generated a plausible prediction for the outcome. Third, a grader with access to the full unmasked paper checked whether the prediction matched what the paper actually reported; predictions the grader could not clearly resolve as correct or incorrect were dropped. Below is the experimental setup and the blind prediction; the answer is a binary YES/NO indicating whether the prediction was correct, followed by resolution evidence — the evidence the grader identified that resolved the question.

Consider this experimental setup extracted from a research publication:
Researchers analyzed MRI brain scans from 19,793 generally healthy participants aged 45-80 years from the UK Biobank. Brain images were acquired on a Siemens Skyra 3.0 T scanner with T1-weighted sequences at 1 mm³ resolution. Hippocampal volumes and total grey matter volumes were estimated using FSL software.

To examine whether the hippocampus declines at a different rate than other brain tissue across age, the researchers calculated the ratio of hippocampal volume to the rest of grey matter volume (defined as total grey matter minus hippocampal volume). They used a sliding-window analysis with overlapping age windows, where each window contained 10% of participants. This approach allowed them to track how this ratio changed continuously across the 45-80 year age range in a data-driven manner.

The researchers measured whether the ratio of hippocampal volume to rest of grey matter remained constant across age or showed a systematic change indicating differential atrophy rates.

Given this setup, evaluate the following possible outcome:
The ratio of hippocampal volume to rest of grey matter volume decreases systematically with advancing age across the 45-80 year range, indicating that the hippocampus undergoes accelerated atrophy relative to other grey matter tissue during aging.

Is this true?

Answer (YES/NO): NO